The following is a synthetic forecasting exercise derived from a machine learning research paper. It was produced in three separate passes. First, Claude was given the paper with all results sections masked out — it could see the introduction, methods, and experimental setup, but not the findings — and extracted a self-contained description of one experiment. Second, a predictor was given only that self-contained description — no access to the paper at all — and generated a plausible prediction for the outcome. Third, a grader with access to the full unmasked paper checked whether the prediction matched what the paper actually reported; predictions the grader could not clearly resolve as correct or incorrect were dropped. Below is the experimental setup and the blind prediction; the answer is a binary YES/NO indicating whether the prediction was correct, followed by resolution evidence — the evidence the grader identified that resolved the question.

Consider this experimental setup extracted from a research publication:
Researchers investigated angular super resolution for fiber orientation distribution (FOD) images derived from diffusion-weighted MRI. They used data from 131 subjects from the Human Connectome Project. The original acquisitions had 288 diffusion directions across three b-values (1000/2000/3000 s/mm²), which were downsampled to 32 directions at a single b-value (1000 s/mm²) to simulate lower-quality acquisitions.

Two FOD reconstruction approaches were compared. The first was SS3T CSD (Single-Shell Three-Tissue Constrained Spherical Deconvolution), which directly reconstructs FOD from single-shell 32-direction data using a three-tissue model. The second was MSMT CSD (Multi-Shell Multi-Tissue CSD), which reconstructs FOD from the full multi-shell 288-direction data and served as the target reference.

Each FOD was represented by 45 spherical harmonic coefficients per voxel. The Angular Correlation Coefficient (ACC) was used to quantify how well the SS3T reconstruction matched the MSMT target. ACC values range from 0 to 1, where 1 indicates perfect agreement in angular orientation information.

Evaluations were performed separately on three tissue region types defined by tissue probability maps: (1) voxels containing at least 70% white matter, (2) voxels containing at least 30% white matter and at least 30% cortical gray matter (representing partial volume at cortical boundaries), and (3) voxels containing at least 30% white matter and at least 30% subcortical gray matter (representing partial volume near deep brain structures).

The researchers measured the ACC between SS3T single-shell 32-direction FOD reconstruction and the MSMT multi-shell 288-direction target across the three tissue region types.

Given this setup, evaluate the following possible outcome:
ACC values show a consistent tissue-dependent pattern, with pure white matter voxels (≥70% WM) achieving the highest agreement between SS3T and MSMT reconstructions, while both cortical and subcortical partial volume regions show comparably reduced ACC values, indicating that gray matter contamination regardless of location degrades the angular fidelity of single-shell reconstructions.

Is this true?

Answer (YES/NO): NO